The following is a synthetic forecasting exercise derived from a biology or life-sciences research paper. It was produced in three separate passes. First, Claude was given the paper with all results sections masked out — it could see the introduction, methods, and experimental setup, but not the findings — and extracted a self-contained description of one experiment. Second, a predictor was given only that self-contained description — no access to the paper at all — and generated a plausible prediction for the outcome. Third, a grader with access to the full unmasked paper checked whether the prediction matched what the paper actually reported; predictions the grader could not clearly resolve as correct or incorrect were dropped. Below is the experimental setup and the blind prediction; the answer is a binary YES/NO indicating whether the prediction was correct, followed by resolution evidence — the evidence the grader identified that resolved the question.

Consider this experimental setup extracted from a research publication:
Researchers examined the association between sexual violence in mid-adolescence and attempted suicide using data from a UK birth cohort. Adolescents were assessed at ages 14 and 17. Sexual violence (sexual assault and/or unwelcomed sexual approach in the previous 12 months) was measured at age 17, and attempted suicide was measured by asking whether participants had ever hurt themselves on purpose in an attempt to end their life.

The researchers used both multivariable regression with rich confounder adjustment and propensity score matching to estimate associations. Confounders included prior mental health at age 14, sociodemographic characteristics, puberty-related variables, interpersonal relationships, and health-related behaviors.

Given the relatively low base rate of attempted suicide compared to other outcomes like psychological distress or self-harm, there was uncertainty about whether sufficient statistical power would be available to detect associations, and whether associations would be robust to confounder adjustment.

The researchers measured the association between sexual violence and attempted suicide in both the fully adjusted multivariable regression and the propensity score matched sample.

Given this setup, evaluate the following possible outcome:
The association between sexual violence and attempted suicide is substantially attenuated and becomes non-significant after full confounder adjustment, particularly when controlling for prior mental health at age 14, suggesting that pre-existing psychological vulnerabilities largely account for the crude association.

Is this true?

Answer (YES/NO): NO